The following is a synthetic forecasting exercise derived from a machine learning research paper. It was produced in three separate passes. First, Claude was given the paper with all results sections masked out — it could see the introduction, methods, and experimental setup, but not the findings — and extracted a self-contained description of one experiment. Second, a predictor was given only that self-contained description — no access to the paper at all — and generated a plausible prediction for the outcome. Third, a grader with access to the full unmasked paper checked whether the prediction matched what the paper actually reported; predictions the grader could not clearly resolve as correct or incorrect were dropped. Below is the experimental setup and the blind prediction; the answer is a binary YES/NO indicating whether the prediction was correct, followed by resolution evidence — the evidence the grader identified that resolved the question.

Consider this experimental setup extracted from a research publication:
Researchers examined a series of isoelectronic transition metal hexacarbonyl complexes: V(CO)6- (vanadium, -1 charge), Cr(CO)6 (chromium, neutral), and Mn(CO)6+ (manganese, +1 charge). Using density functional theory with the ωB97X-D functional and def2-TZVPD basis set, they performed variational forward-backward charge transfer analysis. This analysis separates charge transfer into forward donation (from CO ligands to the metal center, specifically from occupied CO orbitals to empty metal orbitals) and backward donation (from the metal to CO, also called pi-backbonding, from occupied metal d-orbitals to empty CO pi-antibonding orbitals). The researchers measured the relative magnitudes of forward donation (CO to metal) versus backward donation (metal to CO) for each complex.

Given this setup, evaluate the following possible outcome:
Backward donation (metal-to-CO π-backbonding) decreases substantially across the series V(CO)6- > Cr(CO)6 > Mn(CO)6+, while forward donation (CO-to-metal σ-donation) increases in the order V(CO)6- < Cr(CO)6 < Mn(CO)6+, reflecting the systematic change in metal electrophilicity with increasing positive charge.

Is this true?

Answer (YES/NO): YES